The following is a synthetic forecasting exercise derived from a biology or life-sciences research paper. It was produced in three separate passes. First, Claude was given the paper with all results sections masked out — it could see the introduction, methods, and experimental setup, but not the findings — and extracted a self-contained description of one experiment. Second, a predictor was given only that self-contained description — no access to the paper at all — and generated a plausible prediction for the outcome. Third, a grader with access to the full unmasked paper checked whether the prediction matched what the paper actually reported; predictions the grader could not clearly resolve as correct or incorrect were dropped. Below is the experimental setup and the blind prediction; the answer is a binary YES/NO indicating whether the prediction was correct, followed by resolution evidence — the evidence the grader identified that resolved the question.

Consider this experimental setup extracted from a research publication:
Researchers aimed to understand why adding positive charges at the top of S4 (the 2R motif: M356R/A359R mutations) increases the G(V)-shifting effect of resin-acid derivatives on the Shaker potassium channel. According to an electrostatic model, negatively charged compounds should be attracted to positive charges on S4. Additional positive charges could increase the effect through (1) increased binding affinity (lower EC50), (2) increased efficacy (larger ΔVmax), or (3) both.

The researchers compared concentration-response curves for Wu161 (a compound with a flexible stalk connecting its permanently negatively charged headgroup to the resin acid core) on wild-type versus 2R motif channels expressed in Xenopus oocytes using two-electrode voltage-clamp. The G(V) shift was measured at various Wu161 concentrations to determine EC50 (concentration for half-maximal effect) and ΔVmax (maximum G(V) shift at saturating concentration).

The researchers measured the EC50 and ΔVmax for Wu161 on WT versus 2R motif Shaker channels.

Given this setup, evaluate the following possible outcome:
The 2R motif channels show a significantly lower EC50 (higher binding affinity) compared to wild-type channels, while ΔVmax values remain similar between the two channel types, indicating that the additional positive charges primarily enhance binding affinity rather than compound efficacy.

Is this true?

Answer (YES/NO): NO